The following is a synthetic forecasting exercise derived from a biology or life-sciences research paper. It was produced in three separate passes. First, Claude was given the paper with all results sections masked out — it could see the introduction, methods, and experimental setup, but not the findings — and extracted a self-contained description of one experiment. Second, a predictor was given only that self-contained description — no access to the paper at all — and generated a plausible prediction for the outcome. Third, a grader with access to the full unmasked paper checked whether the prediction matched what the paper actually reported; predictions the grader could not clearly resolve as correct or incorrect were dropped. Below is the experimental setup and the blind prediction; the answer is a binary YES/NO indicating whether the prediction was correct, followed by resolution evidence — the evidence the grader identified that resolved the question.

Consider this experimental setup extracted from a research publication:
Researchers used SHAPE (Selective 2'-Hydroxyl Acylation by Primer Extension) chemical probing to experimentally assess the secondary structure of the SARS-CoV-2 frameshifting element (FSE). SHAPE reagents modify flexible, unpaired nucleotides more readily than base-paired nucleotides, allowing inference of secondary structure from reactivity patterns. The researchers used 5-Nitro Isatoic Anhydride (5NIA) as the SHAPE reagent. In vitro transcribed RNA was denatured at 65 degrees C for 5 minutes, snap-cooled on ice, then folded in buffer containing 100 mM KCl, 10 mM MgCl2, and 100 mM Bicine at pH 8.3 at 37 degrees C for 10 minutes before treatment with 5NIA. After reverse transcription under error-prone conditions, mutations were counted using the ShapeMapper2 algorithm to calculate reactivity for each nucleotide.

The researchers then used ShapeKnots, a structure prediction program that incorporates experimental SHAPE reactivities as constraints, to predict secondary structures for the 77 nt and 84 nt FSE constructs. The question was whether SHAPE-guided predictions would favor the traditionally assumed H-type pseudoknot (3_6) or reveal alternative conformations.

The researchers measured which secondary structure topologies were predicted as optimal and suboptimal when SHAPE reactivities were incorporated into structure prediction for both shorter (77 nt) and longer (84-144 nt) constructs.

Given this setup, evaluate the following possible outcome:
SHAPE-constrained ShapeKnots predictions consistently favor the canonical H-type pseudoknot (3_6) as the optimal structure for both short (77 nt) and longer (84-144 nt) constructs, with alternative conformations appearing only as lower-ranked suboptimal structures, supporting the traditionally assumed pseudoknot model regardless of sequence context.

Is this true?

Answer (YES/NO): NO